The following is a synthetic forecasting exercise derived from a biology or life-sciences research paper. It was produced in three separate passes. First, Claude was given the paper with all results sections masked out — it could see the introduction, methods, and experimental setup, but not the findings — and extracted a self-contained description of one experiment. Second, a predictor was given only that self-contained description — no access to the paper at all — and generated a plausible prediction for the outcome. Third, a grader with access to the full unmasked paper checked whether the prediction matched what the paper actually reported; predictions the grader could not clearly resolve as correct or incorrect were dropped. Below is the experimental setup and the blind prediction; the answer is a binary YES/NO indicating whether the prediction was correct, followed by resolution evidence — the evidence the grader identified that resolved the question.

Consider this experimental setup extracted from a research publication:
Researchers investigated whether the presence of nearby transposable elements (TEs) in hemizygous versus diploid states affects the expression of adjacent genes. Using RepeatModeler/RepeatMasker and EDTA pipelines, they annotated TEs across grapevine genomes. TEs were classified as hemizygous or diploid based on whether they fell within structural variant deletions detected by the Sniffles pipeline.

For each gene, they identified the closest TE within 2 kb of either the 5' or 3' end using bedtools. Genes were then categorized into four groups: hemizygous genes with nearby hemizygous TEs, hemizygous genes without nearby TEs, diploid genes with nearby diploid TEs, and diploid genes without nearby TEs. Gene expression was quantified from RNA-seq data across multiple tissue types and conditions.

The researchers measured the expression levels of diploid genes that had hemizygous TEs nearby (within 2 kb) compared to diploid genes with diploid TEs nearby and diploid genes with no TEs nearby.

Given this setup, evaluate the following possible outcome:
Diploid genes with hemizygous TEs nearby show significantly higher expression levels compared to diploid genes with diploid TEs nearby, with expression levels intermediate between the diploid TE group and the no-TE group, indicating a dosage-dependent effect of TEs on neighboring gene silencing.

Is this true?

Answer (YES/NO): NO